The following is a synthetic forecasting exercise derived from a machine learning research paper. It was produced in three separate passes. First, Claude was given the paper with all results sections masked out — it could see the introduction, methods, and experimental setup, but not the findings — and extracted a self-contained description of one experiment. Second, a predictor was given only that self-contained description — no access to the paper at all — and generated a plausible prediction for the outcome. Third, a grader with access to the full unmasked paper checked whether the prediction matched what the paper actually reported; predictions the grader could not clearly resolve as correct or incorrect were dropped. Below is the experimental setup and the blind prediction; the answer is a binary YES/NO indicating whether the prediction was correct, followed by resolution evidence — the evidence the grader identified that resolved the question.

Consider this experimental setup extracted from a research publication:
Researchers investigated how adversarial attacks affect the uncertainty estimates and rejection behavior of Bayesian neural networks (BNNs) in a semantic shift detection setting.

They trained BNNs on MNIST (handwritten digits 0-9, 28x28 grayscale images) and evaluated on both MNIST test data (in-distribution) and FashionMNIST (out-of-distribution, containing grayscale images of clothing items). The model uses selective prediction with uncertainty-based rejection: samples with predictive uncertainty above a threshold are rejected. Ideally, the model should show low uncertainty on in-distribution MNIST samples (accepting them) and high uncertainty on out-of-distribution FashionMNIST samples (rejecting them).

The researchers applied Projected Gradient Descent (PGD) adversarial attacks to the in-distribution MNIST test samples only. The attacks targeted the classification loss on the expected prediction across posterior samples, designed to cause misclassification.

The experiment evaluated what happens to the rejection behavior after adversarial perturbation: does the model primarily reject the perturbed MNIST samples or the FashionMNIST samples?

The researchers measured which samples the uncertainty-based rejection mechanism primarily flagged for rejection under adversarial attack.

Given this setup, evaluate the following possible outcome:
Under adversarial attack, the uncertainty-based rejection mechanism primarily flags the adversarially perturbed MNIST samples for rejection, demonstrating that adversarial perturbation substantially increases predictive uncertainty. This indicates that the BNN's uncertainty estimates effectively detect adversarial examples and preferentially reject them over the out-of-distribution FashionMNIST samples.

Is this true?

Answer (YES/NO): NO